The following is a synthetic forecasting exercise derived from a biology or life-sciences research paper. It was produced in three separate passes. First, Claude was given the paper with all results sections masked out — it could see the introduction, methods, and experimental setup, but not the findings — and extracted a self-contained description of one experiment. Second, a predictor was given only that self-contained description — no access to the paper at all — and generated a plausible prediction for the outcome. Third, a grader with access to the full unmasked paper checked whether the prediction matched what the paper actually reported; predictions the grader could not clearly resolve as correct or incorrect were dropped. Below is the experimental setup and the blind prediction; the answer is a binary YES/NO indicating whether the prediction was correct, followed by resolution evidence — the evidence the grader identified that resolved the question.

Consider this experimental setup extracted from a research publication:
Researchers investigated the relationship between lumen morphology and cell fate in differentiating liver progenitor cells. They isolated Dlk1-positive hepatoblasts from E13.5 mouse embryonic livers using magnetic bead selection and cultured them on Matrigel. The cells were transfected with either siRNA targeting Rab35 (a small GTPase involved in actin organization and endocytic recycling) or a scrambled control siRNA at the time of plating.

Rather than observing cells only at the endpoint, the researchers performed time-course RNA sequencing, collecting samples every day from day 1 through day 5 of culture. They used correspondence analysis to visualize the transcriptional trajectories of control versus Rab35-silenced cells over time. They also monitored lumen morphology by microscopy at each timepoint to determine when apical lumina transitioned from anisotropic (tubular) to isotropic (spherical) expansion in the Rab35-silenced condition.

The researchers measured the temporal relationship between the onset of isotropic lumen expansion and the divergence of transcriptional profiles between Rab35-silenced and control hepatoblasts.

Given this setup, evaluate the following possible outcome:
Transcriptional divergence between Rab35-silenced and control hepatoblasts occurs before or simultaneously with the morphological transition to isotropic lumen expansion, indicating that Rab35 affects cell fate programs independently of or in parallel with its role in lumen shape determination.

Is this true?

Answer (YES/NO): NO